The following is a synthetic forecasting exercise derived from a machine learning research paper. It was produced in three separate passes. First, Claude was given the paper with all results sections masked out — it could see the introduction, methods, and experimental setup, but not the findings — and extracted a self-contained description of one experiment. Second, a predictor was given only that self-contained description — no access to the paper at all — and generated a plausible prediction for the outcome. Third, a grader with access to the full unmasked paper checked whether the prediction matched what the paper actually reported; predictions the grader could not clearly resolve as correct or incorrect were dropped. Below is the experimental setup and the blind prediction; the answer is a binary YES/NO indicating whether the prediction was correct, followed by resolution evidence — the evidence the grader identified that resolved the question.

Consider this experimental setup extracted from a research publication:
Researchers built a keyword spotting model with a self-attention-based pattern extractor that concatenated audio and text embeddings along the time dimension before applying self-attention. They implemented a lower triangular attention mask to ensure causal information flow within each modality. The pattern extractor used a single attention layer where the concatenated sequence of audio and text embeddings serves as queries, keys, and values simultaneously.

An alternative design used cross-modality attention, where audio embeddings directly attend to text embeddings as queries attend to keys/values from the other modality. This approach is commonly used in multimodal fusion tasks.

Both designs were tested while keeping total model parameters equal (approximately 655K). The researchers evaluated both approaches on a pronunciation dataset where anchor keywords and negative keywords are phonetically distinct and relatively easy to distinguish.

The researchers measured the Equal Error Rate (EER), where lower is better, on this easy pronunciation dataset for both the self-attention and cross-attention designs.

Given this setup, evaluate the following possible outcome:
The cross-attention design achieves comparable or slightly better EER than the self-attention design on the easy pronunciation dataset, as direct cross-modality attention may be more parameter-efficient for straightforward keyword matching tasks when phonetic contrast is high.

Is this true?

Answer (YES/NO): NO